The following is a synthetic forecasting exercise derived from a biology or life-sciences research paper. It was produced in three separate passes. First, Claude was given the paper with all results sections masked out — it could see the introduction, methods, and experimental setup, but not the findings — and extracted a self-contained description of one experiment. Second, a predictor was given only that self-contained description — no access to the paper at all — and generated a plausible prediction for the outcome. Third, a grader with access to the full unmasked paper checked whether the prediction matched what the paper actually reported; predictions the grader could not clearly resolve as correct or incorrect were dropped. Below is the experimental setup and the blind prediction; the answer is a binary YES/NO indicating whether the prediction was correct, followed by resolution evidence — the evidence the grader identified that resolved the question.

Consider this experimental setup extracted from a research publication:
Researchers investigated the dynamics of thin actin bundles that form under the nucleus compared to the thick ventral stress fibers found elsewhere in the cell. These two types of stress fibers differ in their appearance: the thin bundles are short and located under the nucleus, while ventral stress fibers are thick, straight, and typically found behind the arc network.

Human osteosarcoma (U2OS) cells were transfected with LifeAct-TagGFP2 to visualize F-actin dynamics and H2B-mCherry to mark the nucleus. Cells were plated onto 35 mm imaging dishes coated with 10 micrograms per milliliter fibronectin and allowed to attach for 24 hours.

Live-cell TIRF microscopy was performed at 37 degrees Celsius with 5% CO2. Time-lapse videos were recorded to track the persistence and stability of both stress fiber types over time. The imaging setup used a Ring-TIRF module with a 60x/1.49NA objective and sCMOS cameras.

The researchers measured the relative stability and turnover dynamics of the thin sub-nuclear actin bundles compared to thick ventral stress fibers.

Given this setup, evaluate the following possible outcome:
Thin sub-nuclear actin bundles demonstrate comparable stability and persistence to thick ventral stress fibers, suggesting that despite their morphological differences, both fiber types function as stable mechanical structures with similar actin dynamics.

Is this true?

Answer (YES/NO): NO